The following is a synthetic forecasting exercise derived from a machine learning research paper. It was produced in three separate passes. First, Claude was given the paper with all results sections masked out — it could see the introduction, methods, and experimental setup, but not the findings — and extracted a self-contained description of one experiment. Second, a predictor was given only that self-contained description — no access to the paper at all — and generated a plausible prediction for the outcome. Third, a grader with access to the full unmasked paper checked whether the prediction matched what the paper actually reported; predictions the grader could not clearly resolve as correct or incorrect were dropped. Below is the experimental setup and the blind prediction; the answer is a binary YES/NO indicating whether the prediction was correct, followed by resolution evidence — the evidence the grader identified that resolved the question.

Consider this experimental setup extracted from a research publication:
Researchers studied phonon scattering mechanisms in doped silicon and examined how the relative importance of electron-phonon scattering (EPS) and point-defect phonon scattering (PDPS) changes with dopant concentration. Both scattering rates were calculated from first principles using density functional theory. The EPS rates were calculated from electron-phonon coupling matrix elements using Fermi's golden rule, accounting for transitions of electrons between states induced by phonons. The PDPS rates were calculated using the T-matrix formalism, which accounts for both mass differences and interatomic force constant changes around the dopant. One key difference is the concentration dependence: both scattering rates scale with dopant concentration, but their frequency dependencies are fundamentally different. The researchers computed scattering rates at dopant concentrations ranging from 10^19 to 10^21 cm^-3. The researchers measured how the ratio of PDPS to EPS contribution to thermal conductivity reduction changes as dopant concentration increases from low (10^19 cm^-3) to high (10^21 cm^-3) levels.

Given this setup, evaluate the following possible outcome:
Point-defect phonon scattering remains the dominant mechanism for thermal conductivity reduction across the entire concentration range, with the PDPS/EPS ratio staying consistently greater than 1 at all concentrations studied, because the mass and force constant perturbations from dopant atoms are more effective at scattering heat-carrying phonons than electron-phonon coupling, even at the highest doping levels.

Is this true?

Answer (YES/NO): NO